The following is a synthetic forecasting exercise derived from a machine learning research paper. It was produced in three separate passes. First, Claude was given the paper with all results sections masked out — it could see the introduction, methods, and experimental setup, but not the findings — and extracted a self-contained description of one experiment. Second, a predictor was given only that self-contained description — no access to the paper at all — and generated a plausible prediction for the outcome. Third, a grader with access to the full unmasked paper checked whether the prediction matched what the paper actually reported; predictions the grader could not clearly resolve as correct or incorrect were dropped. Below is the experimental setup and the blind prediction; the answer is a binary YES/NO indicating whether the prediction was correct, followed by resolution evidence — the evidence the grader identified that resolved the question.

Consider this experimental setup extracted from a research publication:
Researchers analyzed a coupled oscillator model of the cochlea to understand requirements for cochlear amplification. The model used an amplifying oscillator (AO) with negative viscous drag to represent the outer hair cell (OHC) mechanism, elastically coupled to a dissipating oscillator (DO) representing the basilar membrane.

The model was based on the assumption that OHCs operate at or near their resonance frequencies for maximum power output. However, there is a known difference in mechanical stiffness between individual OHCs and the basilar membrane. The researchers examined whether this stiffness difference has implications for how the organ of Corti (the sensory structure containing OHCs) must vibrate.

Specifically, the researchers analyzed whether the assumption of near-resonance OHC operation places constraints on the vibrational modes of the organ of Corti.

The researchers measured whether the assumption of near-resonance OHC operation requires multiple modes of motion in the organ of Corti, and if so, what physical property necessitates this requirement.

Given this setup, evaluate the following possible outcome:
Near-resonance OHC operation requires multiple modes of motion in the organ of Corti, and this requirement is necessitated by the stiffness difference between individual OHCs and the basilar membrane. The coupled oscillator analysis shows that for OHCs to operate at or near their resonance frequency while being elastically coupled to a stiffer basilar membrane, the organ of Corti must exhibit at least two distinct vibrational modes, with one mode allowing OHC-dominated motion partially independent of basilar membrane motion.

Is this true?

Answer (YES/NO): YES